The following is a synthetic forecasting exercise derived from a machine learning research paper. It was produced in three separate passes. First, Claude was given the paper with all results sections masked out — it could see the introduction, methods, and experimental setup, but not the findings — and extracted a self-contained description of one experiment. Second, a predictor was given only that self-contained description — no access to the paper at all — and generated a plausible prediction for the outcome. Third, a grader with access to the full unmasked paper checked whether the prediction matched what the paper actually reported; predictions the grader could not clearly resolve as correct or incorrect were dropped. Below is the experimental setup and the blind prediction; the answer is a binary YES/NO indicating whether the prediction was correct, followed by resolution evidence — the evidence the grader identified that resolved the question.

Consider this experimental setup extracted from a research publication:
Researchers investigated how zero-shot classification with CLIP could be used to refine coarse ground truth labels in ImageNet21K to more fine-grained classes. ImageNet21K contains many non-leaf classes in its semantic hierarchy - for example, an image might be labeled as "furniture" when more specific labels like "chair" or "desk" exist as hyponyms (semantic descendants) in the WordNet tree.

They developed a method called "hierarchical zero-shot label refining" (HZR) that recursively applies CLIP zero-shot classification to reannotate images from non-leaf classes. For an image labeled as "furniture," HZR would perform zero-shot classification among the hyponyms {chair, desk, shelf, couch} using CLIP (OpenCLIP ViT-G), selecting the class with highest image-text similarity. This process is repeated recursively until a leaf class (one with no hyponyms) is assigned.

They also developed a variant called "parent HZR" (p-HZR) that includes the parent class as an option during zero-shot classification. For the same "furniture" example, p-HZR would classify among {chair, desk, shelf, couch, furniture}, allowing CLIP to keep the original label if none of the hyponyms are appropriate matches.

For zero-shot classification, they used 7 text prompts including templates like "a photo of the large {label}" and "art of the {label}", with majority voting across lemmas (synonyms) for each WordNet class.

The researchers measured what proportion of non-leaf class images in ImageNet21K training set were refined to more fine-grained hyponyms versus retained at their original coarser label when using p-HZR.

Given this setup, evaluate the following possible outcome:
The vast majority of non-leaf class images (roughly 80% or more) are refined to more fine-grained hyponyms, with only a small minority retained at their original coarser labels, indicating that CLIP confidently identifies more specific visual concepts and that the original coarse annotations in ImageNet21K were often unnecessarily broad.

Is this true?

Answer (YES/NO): NO